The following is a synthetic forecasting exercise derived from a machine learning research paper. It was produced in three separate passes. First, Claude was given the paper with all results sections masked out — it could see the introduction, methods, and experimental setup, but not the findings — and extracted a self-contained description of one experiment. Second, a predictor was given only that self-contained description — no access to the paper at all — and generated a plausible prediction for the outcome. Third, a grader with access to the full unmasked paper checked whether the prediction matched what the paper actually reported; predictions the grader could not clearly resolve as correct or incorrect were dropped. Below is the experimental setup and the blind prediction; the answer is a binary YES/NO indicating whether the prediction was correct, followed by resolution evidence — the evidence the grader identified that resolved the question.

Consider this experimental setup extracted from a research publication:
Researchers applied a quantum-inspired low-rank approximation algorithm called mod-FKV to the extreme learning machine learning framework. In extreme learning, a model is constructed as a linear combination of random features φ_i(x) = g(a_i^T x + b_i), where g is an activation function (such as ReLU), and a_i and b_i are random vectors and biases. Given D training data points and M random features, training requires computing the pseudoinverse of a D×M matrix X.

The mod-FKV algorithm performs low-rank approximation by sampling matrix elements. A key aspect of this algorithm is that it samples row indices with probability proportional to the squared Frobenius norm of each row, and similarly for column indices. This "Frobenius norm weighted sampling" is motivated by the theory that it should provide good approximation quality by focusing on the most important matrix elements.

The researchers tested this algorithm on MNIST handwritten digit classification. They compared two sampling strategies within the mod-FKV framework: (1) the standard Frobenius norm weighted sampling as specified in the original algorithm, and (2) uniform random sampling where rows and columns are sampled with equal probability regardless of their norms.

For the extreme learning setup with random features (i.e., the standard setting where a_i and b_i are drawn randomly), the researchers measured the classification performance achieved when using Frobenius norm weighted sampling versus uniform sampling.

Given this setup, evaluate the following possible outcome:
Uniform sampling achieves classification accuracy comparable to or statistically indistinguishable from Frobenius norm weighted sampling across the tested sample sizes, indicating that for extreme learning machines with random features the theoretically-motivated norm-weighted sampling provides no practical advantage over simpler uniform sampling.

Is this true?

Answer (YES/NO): YES